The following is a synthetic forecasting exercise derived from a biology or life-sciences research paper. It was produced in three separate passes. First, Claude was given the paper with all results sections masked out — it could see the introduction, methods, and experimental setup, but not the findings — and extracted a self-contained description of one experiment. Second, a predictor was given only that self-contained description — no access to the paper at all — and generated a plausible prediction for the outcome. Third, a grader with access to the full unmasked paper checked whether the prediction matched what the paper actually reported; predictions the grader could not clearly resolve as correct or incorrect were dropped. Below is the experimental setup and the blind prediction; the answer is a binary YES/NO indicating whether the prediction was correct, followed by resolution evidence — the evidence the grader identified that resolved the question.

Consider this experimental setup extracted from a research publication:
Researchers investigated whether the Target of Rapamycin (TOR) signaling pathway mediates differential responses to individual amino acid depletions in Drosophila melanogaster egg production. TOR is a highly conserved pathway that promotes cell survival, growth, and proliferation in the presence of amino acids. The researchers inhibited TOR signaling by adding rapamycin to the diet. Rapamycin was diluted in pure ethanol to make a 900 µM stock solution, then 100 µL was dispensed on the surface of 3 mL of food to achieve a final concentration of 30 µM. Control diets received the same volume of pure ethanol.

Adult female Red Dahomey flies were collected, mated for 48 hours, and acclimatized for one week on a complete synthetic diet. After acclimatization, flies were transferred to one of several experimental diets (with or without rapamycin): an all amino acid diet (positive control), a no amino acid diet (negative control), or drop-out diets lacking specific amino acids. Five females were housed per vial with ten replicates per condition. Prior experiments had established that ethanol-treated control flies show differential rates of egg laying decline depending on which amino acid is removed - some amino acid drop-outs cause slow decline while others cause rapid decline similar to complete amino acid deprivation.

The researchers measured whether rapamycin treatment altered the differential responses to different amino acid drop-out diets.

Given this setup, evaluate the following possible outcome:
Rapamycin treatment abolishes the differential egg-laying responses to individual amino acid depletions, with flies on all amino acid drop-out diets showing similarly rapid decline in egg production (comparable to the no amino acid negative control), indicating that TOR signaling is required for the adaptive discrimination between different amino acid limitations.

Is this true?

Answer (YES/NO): YES